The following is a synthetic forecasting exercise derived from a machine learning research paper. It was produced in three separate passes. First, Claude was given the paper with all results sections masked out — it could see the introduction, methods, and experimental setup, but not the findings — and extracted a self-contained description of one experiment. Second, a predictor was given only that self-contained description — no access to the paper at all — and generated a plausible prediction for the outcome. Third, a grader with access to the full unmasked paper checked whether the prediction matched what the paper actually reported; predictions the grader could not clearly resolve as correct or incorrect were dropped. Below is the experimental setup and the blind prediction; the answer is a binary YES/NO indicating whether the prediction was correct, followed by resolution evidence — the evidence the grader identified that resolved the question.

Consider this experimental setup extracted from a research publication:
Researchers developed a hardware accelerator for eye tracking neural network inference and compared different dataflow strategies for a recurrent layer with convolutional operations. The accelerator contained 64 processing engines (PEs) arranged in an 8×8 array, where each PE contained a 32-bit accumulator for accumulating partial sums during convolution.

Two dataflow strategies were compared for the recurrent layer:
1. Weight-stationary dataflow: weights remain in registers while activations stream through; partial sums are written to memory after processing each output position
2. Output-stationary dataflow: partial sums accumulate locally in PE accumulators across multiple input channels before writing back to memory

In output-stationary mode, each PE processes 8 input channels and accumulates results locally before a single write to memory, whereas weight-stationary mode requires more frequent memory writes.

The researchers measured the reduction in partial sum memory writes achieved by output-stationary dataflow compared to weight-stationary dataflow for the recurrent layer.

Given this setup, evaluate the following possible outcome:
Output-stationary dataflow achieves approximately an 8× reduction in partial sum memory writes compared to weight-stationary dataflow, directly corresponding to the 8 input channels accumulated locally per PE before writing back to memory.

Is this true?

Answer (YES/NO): NO